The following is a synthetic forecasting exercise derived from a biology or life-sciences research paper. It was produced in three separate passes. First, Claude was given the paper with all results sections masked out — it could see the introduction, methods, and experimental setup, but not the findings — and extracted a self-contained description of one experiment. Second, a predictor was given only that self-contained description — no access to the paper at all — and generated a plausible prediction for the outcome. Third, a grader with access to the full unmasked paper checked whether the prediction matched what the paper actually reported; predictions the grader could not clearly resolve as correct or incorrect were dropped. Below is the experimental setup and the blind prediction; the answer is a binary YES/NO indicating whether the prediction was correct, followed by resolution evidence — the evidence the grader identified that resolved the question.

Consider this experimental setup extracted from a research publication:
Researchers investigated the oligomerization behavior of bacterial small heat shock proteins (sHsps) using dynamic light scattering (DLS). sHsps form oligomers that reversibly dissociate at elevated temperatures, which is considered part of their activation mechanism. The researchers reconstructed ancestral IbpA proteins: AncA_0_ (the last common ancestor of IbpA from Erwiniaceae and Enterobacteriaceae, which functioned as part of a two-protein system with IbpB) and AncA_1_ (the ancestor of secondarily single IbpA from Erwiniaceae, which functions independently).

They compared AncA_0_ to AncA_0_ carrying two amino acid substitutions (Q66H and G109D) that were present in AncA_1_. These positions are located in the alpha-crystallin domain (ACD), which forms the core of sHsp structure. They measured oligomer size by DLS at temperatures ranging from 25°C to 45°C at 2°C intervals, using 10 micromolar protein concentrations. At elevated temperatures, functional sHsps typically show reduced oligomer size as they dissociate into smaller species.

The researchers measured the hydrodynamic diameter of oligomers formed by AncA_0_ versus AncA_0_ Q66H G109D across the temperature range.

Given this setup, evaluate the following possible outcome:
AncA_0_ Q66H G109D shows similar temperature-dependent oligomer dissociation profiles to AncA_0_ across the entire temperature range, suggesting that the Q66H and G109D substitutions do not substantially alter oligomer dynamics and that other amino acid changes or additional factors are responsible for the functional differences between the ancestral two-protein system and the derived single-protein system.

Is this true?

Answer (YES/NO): NO